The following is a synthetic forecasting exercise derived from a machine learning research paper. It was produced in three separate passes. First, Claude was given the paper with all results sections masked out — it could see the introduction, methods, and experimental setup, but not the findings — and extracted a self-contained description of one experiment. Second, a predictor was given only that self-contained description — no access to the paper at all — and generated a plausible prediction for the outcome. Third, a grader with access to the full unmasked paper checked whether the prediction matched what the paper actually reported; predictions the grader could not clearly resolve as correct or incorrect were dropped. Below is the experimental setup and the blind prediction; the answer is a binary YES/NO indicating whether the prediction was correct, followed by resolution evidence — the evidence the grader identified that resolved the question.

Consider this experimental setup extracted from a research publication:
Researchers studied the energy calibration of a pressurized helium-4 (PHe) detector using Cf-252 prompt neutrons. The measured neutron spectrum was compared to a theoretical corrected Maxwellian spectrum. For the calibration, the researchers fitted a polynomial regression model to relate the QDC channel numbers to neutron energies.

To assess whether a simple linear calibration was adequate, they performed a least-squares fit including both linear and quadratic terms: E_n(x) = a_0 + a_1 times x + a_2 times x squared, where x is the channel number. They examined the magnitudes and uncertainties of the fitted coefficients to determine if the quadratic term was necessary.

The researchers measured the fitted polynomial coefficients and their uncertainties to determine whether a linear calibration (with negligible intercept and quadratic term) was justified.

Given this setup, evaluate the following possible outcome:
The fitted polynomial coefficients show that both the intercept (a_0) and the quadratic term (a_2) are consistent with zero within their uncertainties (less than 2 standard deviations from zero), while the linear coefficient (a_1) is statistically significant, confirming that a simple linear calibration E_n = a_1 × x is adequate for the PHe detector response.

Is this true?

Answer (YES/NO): YES